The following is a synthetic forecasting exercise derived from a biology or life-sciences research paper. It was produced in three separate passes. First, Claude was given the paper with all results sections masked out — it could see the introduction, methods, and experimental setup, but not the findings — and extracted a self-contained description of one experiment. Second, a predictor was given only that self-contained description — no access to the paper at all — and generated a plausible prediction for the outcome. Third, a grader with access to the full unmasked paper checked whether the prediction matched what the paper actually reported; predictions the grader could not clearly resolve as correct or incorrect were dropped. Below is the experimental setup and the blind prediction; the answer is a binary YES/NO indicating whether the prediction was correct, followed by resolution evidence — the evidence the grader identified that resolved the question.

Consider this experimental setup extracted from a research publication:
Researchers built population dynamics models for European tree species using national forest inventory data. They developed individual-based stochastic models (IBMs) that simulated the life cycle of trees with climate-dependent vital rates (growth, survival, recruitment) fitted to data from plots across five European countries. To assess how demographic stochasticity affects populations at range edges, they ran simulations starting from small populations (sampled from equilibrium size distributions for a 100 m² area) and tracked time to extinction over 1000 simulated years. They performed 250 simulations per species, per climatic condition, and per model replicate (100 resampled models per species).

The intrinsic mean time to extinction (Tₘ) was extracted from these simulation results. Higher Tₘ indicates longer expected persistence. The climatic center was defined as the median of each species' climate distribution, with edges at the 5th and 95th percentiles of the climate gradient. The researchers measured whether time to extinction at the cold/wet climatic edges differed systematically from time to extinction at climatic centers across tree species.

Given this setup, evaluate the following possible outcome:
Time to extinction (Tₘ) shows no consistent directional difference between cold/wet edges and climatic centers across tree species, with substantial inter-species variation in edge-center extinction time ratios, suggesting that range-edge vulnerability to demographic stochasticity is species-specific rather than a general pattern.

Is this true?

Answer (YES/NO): YES